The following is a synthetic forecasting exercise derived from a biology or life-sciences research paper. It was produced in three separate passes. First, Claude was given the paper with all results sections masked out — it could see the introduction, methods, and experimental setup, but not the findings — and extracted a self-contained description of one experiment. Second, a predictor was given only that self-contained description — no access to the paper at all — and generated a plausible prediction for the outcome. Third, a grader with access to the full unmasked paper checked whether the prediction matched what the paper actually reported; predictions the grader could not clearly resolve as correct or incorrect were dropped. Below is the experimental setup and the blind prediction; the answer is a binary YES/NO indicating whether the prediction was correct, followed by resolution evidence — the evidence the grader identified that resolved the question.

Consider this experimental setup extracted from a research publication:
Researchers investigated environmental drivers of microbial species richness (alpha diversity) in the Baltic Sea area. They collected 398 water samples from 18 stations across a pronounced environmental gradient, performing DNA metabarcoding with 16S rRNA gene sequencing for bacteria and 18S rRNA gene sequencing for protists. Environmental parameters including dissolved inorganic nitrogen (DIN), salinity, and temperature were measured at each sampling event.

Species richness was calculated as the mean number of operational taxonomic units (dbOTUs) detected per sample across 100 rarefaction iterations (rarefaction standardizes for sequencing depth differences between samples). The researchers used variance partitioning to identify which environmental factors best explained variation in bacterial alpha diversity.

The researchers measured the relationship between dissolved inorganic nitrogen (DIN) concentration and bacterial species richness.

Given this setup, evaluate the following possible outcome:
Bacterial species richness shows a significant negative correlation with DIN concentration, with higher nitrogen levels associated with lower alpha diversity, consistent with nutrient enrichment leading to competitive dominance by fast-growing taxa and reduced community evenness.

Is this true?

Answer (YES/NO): NO